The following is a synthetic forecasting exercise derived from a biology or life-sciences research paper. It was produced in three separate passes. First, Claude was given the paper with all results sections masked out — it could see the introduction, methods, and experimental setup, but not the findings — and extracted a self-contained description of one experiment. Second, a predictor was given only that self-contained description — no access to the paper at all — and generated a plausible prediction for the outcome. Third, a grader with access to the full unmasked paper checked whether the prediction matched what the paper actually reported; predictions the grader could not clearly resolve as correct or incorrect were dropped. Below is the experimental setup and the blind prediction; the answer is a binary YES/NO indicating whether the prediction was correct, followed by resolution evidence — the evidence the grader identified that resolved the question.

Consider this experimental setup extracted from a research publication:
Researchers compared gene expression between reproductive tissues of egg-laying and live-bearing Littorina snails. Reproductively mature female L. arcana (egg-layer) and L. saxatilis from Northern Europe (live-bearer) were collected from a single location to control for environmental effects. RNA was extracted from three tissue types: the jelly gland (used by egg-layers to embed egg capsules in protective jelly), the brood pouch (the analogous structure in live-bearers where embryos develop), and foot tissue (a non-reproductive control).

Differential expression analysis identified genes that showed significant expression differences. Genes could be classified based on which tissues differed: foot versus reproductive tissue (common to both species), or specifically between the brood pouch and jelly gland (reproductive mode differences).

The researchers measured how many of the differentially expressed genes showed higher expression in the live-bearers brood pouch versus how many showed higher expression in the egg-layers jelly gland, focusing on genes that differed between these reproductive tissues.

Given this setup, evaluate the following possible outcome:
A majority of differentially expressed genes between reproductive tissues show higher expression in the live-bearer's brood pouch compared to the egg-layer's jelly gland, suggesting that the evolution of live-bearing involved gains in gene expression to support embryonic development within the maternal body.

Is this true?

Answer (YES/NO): YES